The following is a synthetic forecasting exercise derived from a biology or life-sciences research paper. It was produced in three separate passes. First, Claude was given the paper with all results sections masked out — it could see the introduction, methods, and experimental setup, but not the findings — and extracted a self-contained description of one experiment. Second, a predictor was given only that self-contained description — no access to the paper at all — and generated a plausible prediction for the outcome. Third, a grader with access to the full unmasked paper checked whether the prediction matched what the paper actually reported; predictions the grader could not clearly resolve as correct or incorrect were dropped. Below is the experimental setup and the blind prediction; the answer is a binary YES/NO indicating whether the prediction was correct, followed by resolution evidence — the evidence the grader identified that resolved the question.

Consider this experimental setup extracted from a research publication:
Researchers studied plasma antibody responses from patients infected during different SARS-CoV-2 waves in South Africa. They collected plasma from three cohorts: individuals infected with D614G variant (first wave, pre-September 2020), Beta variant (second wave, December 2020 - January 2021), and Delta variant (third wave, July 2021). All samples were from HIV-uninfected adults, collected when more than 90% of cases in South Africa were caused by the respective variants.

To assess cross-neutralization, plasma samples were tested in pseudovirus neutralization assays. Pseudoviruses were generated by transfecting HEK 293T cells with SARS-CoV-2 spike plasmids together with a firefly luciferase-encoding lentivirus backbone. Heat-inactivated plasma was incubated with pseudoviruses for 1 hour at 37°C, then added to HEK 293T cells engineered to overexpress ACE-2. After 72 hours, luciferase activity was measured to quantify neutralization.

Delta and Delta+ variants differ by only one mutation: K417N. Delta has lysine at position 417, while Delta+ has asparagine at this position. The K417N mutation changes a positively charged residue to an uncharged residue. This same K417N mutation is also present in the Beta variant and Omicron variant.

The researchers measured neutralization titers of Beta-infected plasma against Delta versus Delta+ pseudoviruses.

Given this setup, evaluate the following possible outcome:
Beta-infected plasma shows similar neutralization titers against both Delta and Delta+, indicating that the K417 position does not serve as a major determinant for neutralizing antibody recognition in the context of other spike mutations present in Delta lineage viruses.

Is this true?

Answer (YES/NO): NO